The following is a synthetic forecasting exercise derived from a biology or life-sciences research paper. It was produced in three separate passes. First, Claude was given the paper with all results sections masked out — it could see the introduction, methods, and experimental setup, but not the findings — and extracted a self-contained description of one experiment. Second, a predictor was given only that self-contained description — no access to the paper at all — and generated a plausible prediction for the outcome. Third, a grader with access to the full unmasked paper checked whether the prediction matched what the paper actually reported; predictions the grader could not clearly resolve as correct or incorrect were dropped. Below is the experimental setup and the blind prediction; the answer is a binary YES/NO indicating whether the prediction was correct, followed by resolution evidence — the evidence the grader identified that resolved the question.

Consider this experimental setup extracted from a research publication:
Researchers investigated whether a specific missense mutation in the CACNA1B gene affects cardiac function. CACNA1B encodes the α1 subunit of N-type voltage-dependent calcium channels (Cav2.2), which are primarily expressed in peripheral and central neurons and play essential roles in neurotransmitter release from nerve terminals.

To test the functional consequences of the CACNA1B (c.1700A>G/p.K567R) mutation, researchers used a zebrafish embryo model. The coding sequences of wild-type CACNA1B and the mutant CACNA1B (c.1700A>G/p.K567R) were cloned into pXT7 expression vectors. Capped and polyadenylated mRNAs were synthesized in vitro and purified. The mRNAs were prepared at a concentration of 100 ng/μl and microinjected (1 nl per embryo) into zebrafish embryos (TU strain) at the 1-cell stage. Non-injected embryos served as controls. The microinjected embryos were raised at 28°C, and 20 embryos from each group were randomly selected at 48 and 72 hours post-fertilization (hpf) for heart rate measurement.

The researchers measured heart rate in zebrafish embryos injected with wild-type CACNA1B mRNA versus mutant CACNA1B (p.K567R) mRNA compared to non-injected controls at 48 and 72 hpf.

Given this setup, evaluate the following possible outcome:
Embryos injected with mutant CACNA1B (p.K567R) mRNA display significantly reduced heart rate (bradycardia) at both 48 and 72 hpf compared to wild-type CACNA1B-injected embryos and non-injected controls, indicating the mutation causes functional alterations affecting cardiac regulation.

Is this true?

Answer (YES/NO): NO